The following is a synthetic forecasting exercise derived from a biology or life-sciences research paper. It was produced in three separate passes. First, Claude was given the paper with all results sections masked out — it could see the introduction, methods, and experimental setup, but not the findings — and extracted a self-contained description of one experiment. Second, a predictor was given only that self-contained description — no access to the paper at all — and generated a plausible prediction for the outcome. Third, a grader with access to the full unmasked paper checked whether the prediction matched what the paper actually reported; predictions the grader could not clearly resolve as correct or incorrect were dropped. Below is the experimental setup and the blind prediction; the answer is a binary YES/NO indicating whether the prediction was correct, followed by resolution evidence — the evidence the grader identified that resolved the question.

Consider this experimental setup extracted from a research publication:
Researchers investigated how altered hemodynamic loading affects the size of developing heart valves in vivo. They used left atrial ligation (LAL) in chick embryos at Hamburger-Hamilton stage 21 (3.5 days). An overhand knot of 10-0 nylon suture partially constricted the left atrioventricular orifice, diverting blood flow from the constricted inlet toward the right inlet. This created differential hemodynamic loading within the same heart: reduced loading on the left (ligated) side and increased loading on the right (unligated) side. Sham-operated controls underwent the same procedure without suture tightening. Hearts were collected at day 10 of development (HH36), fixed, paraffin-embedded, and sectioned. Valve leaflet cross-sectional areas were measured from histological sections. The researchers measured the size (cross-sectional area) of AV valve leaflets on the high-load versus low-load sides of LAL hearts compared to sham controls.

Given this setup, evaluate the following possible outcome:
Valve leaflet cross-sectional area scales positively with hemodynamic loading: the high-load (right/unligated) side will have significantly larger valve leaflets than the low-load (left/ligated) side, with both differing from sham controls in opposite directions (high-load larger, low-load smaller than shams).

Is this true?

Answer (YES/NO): YES